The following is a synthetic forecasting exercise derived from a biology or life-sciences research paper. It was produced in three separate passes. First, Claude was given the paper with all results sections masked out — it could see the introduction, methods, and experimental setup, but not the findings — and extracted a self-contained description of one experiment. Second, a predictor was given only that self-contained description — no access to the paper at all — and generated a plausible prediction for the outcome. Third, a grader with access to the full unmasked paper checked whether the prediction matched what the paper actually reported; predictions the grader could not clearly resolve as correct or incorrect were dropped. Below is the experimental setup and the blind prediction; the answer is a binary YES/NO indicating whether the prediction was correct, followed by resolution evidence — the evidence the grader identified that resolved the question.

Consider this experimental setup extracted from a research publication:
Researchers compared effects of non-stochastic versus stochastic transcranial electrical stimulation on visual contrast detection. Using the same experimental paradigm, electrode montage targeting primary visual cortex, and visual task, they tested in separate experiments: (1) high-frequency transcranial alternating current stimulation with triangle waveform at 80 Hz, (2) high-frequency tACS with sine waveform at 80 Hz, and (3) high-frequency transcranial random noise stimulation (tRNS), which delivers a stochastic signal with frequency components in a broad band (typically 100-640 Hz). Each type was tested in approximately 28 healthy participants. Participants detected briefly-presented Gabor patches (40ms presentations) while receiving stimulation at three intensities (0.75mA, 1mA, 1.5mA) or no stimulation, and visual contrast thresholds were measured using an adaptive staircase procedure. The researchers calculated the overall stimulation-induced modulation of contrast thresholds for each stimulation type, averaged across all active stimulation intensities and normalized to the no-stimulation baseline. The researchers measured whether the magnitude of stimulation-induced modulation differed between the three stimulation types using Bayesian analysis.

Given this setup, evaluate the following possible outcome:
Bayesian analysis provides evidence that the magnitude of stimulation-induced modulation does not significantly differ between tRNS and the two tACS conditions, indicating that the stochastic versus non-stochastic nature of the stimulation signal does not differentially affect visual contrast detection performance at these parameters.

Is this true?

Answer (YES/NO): YES